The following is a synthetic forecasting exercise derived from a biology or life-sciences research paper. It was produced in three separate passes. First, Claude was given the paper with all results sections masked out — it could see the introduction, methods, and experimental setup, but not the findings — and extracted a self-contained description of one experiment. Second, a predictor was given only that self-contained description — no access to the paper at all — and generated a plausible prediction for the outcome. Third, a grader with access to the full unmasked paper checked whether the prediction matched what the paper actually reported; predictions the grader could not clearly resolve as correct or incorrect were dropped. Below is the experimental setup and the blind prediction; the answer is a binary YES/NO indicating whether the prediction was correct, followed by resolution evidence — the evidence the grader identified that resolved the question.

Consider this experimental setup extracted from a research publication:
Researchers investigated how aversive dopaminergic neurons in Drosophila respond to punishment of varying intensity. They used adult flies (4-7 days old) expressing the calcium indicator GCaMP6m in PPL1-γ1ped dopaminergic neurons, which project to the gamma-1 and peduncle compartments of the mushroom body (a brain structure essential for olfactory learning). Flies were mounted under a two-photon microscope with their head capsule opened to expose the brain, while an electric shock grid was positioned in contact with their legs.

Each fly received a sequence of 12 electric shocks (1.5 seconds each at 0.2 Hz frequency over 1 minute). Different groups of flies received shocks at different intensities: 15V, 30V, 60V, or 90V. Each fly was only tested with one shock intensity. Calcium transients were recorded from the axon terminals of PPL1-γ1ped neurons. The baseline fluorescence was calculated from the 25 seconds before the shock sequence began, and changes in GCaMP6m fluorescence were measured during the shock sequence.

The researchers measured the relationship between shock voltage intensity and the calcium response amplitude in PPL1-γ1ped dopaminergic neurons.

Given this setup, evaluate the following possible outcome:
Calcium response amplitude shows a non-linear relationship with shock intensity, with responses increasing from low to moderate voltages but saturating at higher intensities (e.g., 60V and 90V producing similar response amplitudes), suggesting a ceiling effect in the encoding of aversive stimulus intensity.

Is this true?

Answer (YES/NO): NO